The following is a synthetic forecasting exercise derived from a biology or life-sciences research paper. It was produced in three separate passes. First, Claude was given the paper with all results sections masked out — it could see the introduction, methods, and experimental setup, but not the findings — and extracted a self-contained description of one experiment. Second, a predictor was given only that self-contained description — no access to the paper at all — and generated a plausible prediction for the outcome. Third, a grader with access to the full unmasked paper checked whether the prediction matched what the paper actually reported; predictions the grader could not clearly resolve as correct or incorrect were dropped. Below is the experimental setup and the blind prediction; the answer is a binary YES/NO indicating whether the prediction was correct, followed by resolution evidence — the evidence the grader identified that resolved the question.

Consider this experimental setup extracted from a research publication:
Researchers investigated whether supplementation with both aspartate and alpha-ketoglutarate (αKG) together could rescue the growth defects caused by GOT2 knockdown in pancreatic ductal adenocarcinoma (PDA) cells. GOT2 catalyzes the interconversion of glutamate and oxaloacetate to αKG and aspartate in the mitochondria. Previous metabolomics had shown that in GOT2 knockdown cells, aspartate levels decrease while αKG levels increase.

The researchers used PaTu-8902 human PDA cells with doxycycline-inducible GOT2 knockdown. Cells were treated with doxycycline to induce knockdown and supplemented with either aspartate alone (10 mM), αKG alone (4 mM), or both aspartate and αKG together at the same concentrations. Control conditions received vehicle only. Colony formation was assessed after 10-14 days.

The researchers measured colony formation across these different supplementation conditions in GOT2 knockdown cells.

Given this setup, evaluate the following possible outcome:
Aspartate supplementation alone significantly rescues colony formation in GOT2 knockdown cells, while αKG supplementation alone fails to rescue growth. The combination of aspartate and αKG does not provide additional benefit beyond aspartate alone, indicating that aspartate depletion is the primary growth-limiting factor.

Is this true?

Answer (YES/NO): NO